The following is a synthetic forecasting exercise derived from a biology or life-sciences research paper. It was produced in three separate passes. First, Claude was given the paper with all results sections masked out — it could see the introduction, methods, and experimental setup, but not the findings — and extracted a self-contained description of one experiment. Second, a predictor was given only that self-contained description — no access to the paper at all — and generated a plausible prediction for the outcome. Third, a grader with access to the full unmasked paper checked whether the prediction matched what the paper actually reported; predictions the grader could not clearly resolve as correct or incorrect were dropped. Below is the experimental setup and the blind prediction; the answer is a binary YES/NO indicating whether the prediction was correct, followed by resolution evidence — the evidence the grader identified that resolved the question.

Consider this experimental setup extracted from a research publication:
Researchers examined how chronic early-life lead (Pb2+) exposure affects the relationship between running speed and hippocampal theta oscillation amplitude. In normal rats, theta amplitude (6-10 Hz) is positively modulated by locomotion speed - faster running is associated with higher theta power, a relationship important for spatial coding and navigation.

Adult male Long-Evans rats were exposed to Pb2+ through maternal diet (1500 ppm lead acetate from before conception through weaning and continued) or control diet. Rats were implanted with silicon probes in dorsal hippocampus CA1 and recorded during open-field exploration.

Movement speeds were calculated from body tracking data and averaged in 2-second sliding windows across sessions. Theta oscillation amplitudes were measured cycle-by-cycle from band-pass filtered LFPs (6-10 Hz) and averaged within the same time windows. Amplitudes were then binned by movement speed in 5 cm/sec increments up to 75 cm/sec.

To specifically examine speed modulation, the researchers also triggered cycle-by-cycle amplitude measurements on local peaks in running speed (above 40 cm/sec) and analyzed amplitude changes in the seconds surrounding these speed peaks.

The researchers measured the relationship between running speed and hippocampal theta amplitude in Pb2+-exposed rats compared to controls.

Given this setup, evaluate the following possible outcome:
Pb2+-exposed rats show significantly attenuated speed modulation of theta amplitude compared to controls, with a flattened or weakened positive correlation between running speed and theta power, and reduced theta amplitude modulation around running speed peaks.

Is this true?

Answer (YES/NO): NO